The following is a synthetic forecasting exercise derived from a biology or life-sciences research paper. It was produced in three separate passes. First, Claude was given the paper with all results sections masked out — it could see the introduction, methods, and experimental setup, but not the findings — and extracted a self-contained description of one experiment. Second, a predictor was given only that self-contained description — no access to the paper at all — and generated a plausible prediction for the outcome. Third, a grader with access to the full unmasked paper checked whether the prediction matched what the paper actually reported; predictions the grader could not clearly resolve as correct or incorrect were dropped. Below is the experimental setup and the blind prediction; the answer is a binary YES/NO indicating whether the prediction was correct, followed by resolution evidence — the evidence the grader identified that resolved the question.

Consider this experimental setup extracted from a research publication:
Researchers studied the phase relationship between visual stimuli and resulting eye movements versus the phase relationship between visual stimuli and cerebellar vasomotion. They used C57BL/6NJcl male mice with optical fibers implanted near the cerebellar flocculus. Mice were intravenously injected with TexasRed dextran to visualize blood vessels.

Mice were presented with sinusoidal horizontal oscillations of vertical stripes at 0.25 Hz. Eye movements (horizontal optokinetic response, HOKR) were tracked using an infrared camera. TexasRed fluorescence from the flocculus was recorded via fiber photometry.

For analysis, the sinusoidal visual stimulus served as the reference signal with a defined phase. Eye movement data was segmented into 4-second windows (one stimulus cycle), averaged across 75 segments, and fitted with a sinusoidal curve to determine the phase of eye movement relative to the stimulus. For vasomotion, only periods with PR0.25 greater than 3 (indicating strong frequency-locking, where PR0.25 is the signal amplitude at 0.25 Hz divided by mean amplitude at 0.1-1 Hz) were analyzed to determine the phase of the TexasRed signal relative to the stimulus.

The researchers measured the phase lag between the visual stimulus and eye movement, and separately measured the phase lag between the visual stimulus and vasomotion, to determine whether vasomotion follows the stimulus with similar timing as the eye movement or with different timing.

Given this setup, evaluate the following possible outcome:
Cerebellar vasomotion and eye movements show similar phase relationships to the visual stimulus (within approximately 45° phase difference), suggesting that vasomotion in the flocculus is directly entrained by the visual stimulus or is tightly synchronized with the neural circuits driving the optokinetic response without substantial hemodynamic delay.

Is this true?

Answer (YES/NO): NO